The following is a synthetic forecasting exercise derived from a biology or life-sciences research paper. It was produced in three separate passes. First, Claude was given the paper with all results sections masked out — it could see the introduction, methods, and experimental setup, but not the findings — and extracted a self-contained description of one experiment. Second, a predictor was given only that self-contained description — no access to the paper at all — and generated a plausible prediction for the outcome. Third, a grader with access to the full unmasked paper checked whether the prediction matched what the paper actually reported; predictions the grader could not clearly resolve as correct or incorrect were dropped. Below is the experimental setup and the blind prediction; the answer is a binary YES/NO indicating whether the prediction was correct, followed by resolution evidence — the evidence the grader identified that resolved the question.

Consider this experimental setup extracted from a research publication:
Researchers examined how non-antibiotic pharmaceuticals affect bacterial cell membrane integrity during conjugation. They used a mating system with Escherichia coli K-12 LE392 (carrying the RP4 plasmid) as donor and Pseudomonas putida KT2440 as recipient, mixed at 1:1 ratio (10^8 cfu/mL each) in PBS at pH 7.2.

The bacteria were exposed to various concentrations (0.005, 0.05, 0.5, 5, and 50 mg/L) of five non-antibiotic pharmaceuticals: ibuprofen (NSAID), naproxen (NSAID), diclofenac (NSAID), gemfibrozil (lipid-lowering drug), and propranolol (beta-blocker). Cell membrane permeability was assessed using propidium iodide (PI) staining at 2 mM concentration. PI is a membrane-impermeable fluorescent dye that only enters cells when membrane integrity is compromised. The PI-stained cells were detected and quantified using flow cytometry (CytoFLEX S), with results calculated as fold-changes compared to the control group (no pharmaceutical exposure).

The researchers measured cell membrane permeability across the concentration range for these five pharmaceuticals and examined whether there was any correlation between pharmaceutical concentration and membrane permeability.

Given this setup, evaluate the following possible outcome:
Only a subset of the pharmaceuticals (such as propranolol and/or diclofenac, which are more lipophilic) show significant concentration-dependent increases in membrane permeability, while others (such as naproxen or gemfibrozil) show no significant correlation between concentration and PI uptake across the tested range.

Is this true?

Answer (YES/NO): NO